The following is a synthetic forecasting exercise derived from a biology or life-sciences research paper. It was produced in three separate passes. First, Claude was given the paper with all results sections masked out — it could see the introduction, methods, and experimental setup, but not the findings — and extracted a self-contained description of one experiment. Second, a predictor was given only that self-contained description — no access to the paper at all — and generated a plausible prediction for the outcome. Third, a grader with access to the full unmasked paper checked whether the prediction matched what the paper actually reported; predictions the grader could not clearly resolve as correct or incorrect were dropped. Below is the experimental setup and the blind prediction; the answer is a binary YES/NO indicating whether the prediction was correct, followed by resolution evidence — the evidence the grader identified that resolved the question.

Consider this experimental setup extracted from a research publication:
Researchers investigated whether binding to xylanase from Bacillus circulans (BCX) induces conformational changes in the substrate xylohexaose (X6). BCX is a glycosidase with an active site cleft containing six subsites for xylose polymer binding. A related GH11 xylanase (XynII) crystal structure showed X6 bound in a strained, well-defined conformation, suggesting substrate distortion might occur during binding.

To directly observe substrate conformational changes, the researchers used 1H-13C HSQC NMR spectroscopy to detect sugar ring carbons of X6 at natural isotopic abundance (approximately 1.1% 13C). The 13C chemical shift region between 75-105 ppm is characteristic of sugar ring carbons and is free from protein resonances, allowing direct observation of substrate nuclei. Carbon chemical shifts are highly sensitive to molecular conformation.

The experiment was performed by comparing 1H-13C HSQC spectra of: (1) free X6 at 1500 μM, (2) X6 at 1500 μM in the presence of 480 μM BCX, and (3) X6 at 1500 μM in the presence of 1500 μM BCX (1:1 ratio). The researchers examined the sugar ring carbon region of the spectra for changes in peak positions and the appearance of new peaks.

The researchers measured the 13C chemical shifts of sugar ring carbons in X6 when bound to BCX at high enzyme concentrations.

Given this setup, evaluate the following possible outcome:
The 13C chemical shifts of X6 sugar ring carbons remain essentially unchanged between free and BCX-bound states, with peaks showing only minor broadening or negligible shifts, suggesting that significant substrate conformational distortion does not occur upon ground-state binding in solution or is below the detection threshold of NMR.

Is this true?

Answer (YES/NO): NO